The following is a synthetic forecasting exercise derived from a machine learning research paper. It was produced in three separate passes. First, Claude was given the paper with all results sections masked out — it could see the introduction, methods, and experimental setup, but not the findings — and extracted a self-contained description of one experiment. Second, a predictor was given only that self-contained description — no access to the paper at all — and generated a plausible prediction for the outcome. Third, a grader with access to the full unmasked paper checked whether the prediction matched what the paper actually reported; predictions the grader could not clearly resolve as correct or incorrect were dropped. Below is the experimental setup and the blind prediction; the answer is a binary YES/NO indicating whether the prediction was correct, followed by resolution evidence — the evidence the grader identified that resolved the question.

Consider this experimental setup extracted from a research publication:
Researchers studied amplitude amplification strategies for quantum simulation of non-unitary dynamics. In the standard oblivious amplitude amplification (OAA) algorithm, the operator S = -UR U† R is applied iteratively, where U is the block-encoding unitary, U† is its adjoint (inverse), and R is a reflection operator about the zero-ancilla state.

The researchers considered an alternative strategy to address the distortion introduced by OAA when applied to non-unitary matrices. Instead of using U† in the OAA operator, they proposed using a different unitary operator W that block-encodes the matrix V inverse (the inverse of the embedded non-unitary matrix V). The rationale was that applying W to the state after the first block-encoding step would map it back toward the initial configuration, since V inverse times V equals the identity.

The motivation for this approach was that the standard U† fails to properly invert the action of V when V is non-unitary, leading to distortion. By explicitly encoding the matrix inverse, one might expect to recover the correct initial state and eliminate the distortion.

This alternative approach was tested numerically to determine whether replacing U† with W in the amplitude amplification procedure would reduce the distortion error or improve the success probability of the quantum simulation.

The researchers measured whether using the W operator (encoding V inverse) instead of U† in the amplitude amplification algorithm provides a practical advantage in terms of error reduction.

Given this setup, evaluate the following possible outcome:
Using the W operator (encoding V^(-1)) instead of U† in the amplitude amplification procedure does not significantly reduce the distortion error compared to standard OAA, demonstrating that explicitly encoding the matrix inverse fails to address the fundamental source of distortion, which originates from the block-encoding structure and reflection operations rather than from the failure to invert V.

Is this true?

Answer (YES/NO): YES